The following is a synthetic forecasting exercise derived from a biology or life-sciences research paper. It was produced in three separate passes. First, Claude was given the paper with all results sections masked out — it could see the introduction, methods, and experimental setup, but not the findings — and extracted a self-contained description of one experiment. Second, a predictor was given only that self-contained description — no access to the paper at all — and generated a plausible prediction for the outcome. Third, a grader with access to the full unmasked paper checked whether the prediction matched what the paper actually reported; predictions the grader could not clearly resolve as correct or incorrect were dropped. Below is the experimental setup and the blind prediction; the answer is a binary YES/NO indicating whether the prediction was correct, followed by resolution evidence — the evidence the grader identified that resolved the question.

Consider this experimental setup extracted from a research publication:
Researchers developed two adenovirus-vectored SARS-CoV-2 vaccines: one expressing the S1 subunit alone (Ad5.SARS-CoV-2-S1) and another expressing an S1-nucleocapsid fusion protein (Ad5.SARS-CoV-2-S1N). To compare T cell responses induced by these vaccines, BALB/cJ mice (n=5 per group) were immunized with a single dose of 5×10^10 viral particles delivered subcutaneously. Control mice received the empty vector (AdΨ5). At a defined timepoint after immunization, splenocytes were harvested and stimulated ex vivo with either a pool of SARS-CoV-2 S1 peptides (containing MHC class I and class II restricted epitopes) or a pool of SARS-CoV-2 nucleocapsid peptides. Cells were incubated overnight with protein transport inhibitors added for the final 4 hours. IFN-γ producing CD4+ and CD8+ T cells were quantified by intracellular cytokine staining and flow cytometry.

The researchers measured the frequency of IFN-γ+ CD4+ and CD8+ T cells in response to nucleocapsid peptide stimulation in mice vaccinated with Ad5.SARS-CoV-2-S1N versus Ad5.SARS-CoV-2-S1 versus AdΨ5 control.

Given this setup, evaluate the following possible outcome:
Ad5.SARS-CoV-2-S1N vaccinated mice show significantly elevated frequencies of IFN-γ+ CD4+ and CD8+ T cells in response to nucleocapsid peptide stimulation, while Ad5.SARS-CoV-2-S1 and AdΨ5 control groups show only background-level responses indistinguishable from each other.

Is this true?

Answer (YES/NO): NO